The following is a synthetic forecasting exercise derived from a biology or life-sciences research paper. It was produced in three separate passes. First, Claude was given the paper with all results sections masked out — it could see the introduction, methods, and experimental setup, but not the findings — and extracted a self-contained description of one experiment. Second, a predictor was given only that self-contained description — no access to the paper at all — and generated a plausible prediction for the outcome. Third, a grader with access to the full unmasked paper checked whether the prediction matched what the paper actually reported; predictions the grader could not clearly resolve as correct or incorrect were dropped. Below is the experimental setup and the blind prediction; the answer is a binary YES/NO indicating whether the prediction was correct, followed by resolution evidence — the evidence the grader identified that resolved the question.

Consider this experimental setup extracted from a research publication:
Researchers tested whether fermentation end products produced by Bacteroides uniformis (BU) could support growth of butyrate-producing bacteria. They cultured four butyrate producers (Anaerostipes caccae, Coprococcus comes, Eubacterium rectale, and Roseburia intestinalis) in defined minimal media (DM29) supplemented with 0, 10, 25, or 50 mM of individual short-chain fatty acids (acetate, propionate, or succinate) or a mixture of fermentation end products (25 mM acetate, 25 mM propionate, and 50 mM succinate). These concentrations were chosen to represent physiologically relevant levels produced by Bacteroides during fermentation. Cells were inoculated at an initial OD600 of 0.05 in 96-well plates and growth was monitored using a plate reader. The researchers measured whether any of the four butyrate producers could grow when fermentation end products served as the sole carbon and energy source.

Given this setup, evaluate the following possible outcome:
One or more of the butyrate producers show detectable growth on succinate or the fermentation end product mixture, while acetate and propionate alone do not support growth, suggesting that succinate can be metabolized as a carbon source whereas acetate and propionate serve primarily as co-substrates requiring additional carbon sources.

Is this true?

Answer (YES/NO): NO